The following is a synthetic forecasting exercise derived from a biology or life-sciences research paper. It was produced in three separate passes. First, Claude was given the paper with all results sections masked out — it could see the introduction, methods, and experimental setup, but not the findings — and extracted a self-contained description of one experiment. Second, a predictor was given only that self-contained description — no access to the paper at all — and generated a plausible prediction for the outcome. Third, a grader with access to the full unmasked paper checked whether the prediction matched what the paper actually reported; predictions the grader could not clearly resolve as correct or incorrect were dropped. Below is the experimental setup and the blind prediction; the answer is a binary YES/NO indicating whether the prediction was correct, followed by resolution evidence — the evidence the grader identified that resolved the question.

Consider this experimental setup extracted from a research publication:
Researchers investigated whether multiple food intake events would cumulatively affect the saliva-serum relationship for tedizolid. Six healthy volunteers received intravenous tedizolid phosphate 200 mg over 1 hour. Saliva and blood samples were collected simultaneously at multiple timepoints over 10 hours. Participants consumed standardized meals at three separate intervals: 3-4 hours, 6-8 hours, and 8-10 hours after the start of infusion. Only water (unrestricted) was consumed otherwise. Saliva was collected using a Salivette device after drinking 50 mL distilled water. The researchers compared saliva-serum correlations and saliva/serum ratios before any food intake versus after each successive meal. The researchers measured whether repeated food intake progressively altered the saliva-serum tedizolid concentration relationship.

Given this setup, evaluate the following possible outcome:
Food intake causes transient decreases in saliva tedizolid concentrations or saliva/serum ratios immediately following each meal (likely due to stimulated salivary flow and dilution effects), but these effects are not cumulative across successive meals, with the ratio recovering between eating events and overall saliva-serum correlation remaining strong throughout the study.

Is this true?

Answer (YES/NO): NO